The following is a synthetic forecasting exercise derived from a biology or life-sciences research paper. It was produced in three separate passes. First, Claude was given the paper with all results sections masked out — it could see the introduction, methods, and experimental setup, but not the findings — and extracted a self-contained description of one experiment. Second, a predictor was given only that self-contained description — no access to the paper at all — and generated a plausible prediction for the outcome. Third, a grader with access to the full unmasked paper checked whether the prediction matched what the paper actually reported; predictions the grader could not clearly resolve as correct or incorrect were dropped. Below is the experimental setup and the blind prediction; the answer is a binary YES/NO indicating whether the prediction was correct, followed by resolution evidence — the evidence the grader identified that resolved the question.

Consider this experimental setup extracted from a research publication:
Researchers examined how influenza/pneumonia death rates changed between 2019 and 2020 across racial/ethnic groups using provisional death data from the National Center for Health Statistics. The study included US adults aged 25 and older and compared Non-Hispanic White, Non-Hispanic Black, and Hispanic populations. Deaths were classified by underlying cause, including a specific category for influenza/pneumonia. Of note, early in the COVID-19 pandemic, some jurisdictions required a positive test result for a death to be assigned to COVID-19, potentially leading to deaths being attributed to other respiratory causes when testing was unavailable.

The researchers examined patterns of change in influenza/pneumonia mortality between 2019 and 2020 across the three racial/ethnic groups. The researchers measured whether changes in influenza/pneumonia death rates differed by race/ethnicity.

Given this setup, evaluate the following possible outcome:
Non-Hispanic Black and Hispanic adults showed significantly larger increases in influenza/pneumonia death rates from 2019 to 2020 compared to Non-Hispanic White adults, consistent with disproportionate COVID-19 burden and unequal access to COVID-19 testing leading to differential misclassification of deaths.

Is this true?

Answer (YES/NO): YES